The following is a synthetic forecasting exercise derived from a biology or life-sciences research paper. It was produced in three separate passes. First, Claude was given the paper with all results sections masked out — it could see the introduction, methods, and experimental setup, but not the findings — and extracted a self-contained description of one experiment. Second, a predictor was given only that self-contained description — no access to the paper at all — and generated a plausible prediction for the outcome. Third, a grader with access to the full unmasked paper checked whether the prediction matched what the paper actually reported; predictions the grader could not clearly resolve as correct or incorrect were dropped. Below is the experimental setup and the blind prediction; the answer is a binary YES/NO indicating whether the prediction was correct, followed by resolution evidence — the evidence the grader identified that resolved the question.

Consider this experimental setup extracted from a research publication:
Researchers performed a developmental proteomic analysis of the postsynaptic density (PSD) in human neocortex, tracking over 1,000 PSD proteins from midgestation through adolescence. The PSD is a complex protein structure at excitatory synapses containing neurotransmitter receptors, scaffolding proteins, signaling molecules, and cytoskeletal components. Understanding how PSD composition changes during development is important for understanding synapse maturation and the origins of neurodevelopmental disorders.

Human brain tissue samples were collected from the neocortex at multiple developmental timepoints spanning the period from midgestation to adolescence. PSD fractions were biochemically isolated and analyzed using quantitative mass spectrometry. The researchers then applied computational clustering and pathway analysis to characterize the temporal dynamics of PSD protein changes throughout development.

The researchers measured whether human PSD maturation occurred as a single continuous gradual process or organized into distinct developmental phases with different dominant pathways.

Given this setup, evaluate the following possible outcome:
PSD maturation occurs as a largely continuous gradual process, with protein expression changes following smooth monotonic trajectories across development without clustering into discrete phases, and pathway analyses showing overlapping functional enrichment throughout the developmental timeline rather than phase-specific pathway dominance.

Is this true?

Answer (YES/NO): NO